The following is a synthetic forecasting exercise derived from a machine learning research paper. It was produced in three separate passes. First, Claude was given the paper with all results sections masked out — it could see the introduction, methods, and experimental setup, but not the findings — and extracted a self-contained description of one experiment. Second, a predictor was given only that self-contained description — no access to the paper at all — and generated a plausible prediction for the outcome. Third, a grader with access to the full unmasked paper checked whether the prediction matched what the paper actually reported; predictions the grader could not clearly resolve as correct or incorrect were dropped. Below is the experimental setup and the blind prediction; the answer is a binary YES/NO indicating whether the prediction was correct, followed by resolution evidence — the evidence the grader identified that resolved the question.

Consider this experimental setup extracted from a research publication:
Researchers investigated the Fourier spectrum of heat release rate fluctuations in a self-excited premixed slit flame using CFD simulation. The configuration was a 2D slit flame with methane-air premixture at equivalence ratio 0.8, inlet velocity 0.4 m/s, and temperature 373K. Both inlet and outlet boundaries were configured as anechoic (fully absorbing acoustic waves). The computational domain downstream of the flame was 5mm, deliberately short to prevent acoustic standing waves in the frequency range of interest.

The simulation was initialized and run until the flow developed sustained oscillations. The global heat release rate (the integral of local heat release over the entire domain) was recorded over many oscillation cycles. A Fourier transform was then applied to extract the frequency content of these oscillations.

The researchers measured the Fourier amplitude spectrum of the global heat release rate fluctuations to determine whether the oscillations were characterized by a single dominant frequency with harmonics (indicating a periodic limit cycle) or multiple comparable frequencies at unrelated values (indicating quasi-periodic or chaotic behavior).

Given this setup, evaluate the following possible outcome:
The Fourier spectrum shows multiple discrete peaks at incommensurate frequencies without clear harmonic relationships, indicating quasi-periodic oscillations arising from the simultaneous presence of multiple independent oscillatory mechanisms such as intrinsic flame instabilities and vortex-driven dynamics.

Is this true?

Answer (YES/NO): NO